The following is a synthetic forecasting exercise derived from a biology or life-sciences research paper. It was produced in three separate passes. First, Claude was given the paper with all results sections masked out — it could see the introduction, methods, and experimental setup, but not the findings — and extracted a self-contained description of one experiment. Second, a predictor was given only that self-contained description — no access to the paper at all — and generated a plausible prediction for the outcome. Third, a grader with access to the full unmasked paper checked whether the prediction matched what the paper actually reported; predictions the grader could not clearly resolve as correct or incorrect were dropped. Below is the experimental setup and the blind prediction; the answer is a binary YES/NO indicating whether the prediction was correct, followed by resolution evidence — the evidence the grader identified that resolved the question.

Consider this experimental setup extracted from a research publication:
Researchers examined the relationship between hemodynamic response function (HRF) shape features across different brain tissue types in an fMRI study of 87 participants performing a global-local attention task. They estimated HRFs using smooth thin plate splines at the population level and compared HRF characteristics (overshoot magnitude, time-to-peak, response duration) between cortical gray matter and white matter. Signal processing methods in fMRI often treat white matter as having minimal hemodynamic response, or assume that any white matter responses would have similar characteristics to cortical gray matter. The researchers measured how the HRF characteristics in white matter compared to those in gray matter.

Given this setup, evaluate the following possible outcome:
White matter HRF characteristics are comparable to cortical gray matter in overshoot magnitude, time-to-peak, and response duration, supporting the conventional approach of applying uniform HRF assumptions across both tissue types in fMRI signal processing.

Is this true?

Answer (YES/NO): NO